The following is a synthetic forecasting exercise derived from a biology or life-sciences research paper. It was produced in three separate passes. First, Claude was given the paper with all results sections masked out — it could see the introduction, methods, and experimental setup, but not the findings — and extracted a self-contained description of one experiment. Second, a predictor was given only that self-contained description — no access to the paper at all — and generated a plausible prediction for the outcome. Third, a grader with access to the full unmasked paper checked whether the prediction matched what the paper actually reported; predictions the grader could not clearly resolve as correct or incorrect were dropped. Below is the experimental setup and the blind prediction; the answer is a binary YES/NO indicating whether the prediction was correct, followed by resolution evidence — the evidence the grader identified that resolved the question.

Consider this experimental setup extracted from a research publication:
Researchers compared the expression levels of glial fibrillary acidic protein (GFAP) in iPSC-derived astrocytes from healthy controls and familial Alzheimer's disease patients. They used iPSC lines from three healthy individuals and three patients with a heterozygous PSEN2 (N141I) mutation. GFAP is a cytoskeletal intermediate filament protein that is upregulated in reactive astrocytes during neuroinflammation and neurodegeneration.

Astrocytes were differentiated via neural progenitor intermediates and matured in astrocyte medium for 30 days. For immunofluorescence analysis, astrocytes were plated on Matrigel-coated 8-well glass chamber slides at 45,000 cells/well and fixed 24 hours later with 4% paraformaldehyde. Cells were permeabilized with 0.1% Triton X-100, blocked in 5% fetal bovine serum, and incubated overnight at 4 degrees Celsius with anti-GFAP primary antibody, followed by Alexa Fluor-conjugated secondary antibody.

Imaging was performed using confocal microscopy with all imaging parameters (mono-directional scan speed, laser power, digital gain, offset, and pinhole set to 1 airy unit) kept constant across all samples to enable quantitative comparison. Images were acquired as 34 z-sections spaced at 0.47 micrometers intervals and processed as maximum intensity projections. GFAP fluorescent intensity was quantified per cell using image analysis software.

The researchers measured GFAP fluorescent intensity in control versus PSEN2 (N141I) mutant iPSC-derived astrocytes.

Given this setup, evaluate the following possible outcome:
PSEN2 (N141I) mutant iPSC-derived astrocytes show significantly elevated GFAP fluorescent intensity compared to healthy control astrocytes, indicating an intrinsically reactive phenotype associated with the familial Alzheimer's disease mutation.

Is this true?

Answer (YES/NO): YES